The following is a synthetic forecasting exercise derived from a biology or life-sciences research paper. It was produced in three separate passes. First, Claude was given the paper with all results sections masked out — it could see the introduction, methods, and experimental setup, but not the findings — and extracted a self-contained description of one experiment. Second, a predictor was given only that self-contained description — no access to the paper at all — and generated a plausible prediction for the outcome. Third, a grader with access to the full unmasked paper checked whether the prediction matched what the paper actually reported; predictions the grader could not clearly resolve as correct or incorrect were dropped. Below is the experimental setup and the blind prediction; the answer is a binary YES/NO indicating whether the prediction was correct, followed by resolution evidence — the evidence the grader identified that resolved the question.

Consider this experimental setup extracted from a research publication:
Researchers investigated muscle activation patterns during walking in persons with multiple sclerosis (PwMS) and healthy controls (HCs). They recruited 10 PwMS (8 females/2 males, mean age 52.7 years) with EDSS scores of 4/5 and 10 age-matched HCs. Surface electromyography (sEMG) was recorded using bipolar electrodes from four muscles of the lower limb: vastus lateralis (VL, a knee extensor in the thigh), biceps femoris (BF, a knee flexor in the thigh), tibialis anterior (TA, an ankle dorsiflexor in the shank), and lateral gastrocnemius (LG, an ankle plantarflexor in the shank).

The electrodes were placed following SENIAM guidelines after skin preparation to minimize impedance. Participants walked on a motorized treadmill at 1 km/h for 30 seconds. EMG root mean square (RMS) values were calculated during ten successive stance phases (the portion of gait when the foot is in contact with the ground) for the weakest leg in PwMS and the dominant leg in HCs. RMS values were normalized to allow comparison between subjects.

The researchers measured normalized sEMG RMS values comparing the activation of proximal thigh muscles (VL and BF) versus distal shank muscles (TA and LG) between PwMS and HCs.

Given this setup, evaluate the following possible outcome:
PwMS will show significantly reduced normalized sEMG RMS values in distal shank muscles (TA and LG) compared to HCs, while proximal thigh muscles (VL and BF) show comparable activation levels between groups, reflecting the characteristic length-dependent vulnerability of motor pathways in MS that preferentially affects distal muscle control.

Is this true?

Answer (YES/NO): NO